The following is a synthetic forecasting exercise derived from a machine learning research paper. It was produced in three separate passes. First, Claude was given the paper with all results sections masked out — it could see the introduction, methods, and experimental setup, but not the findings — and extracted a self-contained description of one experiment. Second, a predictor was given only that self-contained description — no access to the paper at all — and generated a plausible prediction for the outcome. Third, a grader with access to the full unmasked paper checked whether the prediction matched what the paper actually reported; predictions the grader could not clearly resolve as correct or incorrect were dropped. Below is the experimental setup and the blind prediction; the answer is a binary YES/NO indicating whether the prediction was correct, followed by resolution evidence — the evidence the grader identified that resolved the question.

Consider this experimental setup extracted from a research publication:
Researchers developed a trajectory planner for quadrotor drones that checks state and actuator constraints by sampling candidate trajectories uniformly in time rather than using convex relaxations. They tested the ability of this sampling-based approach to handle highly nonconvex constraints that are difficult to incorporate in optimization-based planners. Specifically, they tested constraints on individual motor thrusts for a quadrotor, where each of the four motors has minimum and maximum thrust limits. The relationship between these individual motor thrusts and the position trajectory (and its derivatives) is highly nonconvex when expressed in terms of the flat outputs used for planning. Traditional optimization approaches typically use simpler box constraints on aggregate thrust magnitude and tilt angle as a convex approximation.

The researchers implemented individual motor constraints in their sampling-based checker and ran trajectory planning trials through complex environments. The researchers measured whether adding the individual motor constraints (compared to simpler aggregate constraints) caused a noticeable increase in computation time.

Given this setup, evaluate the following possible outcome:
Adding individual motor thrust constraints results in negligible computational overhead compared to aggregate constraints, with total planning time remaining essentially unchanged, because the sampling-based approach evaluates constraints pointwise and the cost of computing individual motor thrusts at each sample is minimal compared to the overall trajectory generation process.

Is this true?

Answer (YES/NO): YES